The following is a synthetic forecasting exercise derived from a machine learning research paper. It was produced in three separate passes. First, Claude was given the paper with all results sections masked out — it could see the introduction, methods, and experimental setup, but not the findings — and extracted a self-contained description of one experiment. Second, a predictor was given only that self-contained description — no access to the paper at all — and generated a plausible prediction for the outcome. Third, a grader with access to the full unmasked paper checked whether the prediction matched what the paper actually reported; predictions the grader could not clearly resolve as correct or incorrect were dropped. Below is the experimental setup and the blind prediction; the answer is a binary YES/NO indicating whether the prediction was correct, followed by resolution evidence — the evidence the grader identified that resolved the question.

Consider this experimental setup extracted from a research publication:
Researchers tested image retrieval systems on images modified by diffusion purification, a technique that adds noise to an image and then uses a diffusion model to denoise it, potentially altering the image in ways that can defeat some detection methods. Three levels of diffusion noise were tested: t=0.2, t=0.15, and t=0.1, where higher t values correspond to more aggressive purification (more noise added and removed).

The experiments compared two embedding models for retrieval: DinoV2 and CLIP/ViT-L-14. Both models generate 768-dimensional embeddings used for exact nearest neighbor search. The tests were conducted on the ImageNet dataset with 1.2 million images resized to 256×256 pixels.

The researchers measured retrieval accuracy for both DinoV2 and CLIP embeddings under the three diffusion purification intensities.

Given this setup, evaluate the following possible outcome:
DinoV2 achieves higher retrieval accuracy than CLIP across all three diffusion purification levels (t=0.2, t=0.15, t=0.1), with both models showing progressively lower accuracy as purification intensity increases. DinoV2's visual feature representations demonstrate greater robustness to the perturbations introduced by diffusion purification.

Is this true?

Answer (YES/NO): YES